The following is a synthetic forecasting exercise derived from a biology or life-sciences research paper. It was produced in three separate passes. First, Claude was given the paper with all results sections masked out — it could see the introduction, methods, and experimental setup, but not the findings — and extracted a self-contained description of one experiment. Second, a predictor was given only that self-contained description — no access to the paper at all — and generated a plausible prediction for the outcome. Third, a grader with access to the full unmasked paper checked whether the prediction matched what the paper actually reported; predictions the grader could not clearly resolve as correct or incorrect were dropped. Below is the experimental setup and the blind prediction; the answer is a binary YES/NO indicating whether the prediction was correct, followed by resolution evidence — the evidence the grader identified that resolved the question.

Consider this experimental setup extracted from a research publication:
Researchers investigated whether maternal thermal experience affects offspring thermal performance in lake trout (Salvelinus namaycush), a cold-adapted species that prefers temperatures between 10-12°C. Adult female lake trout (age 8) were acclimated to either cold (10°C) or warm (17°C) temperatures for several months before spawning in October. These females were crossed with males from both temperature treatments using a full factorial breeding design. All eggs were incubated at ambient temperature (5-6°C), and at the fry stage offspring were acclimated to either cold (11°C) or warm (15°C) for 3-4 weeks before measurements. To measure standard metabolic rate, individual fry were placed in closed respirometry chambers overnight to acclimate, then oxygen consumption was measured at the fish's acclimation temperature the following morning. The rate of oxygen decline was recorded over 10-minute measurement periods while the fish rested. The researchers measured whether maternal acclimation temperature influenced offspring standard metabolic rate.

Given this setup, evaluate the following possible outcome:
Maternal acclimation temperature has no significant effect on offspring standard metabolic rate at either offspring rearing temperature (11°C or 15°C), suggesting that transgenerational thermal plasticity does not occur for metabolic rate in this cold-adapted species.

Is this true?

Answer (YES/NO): NO